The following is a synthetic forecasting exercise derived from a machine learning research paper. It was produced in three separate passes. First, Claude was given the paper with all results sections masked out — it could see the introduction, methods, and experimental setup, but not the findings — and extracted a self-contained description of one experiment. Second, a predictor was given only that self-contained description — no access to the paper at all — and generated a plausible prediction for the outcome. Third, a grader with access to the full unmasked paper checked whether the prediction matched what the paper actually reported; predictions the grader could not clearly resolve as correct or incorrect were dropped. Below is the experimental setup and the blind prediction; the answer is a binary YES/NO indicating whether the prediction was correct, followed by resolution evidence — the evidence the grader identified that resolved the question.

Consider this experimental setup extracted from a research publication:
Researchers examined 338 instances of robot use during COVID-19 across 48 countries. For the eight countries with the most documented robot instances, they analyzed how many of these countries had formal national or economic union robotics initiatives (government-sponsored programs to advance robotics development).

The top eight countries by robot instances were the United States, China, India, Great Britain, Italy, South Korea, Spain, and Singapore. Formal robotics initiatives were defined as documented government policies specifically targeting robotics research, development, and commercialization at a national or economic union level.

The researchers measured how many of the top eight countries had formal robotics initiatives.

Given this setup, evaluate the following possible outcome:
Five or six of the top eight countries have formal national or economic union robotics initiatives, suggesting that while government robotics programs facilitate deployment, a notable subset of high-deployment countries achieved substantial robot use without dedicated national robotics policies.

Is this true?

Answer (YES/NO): YES